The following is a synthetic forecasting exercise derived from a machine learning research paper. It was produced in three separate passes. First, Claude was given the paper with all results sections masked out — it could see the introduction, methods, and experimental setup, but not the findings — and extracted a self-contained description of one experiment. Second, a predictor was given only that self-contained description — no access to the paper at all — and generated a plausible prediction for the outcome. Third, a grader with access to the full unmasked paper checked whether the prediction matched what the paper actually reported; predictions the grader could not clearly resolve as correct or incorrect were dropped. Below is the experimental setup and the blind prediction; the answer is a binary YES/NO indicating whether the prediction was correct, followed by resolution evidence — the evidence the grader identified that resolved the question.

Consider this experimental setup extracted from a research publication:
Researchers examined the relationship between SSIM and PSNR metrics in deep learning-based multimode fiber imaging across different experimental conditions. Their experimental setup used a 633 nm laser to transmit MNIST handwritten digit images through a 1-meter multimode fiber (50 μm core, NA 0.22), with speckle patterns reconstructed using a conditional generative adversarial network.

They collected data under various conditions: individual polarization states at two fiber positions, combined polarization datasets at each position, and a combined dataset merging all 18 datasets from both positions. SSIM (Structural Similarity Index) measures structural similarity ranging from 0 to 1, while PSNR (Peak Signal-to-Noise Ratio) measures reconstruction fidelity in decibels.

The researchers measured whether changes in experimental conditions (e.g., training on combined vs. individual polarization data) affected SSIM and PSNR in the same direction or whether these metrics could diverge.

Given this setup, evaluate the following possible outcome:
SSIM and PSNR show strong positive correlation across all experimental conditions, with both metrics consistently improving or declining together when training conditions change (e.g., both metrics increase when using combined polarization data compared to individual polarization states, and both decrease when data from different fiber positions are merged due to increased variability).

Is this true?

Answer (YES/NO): NO